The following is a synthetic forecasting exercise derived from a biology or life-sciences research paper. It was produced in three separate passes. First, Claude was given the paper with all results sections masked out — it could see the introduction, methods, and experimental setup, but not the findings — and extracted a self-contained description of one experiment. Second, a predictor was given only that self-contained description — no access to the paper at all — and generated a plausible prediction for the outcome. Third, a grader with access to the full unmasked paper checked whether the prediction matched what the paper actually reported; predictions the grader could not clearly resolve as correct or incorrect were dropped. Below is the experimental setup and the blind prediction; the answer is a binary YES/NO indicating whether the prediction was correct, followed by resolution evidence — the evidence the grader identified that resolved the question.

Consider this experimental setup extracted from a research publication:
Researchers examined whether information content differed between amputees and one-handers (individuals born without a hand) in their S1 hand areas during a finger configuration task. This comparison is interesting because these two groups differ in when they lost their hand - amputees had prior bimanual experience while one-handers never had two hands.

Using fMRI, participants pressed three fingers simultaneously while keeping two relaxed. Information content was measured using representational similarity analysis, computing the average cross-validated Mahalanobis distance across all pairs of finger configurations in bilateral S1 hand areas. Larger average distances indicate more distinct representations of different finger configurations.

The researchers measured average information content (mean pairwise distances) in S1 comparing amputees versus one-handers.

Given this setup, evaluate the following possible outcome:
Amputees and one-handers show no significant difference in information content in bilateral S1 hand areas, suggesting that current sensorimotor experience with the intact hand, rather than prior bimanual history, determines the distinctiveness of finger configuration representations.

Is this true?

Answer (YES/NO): NO